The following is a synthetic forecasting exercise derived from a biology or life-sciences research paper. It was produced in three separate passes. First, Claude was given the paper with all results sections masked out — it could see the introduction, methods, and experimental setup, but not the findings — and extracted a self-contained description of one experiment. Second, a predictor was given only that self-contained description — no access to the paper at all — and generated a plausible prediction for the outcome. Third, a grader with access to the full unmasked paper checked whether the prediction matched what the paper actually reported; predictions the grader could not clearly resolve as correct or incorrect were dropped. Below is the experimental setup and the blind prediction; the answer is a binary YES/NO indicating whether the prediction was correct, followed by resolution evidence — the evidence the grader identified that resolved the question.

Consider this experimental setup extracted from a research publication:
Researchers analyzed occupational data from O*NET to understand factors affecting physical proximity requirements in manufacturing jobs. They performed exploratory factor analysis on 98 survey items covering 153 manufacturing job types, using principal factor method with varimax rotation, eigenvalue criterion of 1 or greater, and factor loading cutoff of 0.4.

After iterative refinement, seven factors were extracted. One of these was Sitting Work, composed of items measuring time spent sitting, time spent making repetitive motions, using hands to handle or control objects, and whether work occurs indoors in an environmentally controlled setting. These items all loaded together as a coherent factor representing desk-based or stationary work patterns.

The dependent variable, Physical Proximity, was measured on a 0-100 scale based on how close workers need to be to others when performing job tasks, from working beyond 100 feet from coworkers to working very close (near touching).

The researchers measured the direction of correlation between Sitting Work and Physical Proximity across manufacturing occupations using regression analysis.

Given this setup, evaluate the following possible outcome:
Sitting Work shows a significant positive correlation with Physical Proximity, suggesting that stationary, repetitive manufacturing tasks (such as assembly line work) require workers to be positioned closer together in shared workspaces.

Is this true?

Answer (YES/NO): NO